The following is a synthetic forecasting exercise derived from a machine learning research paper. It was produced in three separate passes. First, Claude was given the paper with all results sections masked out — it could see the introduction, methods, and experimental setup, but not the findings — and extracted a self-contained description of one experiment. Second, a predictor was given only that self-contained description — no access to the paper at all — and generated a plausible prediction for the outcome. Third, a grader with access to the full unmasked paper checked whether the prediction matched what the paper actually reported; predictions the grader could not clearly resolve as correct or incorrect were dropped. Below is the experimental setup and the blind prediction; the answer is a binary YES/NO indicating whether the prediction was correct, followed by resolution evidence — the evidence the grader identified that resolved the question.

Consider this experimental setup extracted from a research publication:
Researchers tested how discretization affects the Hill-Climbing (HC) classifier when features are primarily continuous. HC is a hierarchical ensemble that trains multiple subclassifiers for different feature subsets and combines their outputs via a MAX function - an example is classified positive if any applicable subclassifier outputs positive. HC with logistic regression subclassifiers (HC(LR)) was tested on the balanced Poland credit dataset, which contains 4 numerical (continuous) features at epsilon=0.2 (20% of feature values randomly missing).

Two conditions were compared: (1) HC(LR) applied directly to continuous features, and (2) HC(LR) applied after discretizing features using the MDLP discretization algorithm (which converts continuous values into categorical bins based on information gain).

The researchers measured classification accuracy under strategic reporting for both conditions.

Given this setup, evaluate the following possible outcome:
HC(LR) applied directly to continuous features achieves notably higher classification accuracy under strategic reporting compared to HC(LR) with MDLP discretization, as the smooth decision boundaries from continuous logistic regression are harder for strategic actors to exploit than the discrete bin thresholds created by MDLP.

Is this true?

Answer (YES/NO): NO